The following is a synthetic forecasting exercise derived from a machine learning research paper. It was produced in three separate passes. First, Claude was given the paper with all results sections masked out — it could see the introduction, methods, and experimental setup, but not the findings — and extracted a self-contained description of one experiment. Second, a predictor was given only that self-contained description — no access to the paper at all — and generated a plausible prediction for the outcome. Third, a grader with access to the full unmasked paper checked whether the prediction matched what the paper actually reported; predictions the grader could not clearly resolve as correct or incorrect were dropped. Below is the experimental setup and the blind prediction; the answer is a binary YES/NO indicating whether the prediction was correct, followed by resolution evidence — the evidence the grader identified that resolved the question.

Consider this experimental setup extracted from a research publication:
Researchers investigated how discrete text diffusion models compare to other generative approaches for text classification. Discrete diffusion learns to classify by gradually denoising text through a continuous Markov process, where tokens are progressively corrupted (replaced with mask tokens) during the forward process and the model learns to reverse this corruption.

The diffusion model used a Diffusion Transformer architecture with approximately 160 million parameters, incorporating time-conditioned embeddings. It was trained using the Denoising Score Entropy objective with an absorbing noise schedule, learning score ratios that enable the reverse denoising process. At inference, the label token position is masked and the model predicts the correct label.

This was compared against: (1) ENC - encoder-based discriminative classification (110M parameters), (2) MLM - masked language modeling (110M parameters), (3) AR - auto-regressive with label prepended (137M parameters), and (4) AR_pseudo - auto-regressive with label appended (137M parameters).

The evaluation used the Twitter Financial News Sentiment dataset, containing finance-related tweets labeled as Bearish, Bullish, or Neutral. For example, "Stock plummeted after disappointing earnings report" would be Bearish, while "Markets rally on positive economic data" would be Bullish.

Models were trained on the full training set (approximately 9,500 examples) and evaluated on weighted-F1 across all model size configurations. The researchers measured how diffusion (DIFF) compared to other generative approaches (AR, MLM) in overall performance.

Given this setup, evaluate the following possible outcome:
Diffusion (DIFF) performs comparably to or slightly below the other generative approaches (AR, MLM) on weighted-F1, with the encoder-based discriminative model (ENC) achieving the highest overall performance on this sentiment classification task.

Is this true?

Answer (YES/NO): NO